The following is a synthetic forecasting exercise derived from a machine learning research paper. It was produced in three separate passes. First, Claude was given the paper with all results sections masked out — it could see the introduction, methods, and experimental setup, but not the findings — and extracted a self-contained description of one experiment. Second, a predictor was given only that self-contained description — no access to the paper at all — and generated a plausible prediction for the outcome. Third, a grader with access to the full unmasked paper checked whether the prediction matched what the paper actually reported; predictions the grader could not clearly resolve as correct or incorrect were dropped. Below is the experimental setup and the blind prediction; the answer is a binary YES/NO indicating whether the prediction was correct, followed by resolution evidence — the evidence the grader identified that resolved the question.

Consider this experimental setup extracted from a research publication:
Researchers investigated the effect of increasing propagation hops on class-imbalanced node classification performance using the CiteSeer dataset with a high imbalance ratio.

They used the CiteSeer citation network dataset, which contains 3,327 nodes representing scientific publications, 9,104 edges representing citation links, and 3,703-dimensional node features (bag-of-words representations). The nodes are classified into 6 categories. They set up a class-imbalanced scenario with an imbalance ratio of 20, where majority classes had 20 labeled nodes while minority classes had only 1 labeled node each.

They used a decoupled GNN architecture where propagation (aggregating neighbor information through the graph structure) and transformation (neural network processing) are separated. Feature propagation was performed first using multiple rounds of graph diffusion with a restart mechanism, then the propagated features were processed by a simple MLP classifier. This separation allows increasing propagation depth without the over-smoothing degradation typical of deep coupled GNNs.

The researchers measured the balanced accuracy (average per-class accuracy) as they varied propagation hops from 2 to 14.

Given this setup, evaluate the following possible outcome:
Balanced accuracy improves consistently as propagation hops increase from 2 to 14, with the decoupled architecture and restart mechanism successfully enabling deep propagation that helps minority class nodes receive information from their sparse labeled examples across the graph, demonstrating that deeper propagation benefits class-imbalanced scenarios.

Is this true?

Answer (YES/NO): NO